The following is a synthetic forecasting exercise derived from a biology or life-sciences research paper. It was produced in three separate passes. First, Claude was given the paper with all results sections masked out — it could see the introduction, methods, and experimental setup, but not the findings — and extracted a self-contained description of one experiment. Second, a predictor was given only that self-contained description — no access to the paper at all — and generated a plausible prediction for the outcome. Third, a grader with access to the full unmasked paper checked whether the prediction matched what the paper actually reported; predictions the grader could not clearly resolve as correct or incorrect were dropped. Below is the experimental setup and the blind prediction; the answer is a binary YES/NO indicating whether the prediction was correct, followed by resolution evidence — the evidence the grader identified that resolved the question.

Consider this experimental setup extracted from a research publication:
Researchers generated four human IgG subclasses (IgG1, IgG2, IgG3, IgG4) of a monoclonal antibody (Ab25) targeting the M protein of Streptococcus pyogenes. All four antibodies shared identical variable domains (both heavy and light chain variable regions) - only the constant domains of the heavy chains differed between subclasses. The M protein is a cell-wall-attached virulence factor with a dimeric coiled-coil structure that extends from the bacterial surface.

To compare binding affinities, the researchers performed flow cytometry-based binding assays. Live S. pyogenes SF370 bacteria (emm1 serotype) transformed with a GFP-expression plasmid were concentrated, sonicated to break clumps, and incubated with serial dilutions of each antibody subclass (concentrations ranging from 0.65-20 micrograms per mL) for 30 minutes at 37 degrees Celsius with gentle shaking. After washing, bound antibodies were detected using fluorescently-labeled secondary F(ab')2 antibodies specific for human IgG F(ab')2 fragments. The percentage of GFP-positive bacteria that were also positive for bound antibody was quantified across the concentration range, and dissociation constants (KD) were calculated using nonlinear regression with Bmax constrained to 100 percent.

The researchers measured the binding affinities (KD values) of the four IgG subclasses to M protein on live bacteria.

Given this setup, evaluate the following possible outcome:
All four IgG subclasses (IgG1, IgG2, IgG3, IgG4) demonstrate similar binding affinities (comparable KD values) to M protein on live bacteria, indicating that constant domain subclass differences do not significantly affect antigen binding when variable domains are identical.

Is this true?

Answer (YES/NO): NO